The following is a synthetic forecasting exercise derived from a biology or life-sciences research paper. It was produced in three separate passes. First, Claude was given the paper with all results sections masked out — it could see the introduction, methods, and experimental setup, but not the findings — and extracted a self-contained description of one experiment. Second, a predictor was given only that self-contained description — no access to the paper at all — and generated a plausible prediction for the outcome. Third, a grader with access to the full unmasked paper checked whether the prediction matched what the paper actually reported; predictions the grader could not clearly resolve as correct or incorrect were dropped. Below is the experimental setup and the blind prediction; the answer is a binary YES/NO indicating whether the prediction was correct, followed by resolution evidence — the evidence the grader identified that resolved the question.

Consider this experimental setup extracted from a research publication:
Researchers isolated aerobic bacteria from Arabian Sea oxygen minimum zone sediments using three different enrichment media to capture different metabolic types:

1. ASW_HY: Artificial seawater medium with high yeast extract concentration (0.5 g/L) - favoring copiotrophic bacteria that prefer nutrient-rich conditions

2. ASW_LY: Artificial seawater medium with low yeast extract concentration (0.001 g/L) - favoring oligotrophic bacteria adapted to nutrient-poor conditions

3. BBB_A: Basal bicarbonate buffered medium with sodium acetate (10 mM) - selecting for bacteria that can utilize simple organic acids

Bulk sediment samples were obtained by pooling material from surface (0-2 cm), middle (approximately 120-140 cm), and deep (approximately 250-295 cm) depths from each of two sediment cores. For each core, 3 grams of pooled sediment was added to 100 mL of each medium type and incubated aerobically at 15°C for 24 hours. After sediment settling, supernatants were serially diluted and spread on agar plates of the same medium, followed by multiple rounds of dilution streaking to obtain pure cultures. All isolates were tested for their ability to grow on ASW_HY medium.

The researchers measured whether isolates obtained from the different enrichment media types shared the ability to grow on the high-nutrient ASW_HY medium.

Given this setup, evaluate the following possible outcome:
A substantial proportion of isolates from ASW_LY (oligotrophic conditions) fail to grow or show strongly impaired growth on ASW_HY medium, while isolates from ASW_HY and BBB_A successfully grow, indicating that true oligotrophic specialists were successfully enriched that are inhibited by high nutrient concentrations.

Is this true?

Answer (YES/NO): NO